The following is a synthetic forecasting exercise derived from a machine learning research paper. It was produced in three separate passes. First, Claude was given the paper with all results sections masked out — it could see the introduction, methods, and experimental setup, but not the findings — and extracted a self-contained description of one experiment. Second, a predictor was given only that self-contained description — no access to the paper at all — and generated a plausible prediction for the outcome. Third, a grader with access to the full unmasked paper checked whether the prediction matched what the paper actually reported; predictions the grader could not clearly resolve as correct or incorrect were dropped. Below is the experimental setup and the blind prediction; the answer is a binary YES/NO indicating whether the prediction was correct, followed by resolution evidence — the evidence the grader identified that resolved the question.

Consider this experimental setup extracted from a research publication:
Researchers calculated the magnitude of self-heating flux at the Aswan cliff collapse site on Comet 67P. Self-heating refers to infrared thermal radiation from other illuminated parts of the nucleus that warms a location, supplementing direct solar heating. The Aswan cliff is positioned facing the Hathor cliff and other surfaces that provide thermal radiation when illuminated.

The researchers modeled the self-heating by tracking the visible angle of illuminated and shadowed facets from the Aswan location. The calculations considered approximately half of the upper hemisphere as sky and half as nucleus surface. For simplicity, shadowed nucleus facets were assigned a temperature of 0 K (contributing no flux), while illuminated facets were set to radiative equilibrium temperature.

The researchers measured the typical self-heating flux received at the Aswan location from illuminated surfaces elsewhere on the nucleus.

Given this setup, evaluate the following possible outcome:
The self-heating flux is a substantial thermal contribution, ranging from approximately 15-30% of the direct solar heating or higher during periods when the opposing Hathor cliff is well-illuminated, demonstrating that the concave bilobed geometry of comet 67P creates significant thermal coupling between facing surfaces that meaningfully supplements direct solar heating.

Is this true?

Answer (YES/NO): NO